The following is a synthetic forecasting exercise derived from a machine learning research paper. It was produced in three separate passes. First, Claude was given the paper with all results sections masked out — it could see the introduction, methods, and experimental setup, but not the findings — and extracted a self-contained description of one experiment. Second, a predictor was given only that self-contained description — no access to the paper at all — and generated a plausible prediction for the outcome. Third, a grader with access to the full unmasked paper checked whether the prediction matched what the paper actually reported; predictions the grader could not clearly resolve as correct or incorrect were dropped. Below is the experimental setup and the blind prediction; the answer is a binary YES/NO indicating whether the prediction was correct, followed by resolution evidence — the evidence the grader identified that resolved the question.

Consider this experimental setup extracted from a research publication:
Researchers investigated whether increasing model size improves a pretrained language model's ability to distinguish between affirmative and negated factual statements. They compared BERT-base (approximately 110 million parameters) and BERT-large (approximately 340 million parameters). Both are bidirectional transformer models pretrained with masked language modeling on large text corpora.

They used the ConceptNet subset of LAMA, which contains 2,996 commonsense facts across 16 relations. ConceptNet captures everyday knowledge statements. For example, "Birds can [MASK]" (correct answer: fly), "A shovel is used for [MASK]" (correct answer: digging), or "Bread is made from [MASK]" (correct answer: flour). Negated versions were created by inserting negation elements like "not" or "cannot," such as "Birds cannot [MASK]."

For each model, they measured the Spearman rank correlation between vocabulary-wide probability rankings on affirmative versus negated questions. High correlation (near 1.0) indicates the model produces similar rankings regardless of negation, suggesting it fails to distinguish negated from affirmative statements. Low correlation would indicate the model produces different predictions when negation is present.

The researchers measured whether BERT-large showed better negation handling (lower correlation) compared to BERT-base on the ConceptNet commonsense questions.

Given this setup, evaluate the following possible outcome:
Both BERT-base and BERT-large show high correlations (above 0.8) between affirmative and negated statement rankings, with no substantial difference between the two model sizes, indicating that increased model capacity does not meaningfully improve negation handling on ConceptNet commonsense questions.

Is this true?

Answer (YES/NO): YES